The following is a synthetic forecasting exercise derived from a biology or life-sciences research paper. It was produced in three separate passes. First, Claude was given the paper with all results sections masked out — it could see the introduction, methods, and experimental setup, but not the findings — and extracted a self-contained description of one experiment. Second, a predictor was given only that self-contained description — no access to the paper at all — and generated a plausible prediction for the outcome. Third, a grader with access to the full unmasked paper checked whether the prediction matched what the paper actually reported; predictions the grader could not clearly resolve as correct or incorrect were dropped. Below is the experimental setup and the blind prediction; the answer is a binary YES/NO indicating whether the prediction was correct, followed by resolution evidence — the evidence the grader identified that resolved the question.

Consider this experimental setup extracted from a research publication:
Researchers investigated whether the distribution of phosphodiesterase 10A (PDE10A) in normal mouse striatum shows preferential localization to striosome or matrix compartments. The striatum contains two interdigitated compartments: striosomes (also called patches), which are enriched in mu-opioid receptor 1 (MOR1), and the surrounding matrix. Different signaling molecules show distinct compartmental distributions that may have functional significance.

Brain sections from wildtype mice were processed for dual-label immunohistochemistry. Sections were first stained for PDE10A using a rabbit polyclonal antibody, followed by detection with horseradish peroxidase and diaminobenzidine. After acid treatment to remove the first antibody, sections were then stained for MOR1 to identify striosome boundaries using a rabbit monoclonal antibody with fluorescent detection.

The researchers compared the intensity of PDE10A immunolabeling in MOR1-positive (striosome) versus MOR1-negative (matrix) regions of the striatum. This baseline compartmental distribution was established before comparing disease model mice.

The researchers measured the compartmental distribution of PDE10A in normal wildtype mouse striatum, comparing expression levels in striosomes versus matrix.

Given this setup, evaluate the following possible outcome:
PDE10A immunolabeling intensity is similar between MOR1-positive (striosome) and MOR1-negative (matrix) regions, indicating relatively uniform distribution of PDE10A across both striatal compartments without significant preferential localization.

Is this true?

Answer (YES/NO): NO